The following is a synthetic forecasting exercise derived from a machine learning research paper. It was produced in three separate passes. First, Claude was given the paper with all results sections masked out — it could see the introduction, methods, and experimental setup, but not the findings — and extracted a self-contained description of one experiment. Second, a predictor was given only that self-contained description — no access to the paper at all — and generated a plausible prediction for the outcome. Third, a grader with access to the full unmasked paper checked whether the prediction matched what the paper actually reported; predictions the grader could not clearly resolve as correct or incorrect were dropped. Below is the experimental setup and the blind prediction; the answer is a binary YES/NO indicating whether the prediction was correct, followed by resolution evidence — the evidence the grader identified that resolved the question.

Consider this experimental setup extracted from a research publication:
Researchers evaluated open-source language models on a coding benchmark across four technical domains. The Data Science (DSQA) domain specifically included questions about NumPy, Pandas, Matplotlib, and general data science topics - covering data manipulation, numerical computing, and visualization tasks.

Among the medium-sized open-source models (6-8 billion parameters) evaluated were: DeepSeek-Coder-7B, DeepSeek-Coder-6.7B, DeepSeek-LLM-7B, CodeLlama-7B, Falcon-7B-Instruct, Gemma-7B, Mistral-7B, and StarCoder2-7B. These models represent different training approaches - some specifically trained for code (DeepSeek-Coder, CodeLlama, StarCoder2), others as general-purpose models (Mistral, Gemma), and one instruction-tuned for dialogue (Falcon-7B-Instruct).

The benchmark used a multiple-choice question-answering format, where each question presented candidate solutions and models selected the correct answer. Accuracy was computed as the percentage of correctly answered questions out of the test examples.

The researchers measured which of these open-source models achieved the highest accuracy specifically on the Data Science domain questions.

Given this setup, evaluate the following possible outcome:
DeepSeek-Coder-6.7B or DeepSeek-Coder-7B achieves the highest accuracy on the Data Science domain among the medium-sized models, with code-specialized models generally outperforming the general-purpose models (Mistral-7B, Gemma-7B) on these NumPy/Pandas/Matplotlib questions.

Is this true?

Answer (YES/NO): NO